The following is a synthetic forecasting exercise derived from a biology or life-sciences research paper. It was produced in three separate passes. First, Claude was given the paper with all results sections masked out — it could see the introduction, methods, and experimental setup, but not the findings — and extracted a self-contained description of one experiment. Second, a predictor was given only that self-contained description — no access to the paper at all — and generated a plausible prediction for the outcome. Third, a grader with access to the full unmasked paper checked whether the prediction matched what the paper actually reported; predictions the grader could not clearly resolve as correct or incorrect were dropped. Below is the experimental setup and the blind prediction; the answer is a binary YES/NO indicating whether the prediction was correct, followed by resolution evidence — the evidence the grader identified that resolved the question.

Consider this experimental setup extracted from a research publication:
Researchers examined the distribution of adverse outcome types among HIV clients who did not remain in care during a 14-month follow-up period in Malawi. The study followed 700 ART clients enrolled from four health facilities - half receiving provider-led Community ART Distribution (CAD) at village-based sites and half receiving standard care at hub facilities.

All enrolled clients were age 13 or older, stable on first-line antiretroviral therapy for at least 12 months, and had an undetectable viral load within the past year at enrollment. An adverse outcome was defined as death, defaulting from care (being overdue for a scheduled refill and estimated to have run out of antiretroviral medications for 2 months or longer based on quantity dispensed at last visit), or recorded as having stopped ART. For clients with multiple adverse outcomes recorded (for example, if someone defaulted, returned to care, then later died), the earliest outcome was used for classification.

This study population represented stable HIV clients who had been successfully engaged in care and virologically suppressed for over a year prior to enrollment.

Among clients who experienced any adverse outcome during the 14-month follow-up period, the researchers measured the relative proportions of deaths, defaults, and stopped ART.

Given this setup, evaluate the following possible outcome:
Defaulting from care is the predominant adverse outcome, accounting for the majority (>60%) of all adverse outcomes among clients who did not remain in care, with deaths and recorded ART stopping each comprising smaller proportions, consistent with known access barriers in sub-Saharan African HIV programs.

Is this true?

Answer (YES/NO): YES